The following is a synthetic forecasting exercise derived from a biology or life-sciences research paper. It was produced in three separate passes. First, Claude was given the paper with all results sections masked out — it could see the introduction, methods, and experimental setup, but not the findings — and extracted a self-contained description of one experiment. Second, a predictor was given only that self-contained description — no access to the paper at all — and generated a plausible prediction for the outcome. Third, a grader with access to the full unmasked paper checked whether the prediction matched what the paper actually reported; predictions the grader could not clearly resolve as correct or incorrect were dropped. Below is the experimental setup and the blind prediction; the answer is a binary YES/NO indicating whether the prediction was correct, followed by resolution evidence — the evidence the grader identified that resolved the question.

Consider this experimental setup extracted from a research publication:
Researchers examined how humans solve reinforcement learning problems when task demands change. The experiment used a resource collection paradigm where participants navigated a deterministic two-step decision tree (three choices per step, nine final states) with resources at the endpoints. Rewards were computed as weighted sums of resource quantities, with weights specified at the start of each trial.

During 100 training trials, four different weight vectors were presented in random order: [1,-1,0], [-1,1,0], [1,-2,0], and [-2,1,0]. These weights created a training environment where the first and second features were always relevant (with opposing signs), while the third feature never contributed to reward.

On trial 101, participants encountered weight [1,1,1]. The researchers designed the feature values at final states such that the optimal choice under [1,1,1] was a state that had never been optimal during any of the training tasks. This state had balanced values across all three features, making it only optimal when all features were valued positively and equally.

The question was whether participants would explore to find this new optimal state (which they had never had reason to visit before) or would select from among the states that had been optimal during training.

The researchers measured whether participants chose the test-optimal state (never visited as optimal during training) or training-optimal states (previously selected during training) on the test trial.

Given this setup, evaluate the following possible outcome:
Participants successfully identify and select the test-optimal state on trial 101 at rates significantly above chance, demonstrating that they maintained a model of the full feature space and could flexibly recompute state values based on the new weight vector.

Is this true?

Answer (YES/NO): NO